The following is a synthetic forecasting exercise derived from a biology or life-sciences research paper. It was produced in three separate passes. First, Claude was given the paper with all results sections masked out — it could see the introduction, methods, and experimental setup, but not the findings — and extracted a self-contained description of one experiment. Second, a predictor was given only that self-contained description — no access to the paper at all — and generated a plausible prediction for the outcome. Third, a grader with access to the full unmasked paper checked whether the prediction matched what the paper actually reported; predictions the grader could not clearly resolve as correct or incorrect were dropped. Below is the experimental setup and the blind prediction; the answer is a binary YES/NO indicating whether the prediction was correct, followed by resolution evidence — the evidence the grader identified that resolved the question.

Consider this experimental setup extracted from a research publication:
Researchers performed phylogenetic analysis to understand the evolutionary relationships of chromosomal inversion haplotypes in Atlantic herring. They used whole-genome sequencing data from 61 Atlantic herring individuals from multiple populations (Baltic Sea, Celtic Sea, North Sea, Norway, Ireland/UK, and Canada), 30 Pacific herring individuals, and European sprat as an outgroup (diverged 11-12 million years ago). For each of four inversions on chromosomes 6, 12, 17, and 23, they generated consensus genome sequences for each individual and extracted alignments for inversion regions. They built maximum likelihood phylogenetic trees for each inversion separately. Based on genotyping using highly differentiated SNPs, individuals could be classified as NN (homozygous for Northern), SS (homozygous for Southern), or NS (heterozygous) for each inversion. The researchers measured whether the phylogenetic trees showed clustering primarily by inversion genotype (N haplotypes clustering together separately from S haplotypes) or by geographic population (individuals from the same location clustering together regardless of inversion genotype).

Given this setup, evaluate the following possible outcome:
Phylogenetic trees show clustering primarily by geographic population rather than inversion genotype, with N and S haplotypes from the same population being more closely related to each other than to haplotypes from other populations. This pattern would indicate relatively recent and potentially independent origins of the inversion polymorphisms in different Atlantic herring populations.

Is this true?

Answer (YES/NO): NO